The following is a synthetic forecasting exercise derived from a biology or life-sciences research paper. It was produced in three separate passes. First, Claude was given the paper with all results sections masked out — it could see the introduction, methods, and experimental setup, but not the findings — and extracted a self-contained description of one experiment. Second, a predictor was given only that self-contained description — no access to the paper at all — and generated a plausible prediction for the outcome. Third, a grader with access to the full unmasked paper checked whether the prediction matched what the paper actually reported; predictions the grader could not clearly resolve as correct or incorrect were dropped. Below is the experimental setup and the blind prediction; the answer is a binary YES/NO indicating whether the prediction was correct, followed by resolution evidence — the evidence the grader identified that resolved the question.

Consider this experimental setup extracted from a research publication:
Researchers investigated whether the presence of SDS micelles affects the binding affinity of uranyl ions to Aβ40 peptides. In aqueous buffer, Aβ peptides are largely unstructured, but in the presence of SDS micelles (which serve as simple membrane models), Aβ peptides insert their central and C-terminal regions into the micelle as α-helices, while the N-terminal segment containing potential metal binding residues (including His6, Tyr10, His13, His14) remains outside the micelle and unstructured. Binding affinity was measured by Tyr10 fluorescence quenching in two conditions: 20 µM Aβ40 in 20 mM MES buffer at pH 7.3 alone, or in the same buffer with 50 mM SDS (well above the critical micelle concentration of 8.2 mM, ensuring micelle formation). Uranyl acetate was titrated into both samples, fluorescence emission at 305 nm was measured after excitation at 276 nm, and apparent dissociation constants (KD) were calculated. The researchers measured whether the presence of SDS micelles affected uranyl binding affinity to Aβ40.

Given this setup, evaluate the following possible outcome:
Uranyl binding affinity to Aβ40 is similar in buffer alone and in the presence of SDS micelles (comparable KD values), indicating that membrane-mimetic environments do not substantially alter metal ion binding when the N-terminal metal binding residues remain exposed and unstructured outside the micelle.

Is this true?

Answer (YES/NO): NO